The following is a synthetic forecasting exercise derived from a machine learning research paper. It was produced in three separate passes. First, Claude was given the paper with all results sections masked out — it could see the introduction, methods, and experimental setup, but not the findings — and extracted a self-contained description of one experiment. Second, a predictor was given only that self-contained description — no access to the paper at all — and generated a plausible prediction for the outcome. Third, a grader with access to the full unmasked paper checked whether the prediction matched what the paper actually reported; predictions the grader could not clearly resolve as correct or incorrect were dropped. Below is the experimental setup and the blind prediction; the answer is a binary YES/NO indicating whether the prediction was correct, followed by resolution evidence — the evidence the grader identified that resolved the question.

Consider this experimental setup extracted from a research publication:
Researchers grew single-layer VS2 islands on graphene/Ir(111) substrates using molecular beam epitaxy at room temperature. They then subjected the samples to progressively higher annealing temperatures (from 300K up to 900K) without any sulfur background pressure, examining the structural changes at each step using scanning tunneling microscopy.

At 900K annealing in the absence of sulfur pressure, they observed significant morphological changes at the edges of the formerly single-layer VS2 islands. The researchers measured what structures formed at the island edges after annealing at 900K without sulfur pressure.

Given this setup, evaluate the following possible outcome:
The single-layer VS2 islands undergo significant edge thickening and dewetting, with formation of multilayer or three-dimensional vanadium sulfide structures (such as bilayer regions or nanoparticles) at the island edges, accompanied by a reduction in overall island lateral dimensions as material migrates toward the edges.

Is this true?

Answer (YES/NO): NO